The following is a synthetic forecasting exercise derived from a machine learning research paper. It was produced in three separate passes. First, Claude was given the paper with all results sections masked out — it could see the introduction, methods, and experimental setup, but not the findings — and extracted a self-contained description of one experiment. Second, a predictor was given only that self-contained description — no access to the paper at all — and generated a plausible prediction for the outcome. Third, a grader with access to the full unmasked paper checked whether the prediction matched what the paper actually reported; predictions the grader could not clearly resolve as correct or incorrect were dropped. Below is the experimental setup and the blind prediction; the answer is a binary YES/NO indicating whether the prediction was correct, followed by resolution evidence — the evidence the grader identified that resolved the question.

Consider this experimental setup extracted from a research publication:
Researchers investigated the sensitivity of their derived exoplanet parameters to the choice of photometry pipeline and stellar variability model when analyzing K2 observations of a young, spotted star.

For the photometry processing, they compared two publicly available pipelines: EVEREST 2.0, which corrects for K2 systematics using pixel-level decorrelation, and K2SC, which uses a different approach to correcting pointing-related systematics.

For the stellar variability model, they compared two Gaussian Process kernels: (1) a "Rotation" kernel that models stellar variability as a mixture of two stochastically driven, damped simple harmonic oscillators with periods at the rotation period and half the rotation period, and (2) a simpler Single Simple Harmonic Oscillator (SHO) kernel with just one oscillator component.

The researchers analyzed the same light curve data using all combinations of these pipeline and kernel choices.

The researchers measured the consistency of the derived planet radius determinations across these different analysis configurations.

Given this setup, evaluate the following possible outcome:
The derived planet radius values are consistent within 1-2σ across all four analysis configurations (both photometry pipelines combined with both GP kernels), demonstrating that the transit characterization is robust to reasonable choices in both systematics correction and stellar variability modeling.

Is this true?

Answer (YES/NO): YES